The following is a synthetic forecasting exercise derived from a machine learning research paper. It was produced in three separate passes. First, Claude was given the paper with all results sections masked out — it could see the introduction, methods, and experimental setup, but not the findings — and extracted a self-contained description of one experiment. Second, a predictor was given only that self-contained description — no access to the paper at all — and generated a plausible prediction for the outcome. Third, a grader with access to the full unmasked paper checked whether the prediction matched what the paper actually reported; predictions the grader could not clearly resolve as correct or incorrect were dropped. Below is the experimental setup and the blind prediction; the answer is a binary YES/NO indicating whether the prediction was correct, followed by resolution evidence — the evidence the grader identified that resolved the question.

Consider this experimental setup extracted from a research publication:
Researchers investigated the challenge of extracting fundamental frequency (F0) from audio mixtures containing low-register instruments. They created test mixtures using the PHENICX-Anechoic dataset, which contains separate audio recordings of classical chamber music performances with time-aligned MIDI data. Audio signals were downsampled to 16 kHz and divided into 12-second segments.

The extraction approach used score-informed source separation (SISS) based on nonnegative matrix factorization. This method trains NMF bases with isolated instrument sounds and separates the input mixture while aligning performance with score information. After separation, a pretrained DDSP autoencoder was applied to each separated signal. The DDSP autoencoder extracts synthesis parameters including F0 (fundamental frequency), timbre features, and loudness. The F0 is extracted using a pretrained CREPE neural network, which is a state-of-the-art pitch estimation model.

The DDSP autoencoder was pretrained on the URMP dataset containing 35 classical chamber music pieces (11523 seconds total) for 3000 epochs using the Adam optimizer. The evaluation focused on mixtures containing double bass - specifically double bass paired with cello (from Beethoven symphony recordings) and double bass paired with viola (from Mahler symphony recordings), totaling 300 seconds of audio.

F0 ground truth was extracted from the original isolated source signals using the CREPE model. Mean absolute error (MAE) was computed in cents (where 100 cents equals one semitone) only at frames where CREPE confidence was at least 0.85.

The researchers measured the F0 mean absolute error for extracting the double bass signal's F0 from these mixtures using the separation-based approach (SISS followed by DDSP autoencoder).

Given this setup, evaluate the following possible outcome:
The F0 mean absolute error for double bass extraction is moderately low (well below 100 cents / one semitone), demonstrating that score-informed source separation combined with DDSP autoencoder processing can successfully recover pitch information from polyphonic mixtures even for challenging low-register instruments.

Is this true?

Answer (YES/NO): NO